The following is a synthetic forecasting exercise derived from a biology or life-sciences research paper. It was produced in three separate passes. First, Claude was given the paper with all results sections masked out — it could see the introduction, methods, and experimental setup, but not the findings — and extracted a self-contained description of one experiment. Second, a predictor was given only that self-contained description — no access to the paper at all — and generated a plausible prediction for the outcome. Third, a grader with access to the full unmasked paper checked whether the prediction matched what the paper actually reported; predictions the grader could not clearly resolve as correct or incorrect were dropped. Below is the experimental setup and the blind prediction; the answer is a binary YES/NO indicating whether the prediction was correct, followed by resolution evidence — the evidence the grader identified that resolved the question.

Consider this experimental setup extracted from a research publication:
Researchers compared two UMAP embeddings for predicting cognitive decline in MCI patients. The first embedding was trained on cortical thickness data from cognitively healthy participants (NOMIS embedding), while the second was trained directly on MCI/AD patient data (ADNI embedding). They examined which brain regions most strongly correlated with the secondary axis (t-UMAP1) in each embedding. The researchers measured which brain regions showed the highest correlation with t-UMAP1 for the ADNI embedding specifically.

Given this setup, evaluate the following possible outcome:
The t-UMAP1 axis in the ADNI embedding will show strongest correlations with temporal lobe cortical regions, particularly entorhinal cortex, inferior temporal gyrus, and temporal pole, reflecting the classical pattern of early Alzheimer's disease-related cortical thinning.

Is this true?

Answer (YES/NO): NO